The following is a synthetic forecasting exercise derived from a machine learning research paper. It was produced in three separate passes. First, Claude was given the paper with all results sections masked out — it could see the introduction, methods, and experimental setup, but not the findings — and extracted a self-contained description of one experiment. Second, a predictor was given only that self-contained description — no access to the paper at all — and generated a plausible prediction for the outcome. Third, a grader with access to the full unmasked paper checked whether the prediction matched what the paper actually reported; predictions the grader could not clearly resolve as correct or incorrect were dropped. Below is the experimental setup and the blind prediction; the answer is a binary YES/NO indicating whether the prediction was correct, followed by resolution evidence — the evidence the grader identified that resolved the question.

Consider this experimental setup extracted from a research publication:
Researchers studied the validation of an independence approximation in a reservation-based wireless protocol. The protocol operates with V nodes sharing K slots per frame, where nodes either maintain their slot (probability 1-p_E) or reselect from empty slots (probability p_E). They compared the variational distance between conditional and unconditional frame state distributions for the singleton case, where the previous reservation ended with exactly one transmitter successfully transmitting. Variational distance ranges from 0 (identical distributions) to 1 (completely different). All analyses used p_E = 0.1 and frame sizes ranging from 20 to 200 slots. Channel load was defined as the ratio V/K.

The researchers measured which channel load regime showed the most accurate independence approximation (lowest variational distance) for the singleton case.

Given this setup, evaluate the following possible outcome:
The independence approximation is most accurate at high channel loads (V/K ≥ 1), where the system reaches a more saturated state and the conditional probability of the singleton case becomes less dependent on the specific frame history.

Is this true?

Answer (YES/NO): NO